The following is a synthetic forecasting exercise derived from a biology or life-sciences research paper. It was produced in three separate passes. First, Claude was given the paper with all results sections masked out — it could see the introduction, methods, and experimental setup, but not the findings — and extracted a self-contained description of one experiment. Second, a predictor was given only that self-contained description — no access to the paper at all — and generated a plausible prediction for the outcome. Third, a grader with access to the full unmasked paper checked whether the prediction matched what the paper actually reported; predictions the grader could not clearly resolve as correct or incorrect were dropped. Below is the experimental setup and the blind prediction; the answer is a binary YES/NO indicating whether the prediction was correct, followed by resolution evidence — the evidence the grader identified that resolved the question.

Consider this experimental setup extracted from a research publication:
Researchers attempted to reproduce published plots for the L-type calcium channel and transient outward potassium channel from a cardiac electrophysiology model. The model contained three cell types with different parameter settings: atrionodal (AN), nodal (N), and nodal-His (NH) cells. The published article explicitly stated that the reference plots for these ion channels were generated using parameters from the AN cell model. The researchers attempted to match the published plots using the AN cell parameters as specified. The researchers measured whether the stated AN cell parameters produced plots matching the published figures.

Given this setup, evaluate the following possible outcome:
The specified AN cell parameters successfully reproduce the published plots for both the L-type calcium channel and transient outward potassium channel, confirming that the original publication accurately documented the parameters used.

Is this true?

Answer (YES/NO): NO